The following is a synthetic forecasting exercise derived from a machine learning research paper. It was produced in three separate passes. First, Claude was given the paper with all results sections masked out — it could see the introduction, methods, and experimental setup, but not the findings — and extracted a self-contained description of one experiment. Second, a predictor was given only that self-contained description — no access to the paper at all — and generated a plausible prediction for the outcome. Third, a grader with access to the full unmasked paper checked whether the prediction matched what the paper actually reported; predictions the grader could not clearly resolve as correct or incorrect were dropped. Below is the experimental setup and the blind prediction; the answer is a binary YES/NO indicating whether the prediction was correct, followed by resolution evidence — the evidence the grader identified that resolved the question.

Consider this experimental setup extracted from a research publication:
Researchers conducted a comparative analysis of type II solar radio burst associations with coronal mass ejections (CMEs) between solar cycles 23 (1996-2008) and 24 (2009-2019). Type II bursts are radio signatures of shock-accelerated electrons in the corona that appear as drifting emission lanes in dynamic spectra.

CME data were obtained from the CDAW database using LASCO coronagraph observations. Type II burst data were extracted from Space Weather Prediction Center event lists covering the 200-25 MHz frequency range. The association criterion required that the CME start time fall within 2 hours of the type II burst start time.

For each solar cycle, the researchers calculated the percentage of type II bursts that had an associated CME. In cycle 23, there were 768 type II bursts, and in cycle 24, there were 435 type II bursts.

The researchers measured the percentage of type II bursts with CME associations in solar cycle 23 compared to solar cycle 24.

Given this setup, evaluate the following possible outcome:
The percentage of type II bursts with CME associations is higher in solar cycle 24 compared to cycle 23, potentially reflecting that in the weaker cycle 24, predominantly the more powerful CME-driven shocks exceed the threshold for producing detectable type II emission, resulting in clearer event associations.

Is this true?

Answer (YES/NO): YES